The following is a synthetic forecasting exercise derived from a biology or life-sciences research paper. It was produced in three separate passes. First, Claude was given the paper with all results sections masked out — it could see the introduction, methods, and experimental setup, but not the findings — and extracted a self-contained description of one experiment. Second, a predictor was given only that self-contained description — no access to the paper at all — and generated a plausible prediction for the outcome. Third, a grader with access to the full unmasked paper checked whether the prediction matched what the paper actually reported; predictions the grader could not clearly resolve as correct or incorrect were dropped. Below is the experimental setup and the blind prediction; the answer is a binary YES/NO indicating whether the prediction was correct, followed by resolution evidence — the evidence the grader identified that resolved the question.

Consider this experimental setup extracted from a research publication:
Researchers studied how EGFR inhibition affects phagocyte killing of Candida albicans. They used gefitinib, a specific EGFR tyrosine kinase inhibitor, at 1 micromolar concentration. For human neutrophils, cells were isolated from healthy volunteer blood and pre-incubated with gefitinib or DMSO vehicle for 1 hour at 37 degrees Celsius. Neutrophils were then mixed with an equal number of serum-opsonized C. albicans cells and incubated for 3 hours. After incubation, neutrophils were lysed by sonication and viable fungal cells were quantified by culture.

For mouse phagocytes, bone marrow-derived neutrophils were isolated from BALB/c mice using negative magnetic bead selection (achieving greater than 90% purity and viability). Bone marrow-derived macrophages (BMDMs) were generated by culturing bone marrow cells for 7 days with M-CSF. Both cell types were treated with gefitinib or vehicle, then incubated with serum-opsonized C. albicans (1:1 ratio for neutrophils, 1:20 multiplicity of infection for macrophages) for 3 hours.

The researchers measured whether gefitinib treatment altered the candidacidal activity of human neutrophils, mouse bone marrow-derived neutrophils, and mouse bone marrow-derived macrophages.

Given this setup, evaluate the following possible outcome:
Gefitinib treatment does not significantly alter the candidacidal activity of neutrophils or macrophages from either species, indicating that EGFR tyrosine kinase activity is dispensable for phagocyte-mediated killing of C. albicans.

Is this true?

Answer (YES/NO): YES